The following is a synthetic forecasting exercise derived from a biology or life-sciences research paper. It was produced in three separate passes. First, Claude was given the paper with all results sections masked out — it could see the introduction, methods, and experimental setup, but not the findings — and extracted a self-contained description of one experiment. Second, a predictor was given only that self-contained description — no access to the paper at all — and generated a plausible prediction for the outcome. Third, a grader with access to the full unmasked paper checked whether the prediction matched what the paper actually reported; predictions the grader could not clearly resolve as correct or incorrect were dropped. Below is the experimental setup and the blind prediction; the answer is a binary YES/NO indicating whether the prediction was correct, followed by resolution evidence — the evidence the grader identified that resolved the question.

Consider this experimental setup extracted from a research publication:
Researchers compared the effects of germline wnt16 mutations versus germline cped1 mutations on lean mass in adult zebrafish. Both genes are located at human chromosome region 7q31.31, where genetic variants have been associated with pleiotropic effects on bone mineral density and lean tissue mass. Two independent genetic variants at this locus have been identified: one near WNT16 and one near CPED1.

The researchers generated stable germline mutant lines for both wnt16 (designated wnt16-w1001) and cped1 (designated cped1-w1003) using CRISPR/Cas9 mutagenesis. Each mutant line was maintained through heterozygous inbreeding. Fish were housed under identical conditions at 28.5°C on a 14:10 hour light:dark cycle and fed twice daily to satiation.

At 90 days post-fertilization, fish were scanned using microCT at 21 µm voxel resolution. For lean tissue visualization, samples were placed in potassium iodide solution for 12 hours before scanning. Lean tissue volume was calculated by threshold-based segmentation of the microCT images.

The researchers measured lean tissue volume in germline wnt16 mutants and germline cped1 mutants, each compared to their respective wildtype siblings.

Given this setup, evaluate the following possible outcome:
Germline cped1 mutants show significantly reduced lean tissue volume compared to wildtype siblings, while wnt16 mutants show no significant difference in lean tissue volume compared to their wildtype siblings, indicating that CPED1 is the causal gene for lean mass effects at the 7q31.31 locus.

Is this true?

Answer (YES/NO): NO